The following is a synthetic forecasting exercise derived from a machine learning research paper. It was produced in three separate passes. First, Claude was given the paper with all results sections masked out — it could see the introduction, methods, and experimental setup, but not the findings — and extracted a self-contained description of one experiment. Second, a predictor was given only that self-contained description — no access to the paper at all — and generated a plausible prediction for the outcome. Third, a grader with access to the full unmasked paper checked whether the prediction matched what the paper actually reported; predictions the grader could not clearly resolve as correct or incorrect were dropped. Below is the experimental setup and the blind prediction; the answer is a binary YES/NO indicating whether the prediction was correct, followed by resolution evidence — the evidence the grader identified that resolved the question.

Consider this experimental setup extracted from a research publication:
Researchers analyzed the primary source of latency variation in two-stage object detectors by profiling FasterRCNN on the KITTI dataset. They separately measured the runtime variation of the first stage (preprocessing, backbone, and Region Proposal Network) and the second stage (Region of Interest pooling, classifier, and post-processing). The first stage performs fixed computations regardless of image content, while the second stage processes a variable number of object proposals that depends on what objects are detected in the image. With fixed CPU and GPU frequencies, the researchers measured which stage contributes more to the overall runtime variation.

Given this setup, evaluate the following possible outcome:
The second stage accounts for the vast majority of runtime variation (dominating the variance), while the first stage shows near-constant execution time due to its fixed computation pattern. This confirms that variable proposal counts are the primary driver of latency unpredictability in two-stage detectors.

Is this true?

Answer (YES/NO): YES